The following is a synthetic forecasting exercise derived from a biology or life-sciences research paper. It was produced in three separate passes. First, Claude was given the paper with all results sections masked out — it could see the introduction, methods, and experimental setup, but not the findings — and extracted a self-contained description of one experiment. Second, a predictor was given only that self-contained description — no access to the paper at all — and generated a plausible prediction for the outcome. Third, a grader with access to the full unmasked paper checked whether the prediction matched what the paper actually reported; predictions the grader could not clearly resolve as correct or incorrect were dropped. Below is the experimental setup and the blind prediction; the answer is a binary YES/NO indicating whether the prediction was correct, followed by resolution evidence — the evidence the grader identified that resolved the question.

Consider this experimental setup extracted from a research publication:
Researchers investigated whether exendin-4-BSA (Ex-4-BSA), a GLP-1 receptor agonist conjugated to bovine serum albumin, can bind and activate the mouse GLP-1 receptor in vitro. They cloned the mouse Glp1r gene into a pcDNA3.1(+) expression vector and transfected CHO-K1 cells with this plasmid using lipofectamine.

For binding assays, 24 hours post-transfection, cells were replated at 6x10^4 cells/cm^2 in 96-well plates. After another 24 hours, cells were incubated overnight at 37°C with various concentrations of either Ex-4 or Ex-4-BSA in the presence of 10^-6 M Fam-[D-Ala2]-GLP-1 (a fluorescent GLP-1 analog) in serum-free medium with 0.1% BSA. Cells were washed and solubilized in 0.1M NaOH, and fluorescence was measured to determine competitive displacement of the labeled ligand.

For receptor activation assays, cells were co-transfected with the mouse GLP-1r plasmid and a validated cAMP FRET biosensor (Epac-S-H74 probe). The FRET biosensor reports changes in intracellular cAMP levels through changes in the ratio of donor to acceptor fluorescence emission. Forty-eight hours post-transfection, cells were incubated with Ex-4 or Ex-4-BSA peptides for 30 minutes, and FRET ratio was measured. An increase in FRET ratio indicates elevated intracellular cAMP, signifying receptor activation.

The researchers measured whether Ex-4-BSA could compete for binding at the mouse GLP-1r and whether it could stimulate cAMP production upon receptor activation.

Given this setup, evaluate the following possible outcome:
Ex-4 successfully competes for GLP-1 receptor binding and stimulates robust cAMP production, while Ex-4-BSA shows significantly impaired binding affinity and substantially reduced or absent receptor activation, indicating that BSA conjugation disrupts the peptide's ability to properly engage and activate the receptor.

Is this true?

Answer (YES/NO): NO